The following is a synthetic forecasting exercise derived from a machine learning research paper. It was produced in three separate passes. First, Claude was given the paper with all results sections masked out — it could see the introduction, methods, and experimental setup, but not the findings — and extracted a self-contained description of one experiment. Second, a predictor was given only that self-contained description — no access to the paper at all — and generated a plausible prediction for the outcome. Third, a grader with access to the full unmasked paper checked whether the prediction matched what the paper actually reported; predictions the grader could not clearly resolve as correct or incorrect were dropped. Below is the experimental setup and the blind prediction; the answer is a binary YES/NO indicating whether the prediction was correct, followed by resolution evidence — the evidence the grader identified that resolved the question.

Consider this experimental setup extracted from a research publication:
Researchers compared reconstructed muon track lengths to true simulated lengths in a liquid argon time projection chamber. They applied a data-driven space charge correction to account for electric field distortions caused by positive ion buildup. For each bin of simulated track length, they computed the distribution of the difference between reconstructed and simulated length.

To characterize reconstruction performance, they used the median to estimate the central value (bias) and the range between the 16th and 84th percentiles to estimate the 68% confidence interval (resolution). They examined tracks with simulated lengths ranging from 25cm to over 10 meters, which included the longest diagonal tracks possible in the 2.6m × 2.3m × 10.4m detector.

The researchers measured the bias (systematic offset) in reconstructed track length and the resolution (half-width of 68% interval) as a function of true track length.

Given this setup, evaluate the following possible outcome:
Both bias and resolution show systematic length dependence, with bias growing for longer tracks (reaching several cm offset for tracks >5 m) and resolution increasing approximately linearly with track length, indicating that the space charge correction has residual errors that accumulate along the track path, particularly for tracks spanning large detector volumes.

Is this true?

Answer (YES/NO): NO